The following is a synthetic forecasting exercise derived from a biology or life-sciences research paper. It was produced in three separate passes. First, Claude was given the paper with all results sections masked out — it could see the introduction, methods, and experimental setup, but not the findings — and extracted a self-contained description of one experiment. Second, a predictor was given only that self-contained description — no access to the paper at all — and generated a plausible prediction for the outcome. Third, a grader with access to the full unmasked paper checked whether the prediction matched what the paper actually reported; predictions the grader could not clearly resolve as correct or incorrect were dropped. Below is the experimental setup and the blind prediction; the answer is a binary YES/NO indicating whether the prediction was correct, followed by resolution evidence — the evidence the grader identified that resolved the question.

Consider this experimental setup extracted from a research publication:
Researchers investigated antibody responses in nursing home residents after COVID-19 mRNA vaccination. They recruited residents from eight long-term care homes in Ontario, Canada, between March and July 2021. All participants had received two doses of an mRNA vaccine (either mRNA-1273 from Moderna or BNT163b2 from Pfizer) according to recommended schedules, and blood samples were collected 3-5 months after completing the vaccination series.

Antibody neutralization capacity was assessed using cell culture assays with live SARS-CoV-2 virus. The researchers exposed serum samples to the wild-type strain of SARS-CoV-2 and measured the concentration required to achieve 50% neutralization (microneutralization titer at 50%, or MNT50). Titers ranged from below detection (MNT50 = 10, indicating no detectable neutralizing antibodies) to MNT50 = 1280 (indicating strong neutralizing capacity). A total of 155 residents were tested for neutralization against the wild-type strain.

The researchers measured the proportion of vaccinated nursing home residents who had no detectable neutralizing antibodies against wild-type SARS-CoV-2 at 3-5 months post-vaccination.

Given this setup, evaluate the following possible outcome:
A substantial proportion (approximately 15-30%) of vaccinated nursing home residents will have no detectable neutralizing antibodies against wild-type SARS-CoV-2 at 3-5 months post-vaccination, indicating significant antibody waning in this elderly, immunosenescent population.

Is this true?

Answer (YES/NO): YES